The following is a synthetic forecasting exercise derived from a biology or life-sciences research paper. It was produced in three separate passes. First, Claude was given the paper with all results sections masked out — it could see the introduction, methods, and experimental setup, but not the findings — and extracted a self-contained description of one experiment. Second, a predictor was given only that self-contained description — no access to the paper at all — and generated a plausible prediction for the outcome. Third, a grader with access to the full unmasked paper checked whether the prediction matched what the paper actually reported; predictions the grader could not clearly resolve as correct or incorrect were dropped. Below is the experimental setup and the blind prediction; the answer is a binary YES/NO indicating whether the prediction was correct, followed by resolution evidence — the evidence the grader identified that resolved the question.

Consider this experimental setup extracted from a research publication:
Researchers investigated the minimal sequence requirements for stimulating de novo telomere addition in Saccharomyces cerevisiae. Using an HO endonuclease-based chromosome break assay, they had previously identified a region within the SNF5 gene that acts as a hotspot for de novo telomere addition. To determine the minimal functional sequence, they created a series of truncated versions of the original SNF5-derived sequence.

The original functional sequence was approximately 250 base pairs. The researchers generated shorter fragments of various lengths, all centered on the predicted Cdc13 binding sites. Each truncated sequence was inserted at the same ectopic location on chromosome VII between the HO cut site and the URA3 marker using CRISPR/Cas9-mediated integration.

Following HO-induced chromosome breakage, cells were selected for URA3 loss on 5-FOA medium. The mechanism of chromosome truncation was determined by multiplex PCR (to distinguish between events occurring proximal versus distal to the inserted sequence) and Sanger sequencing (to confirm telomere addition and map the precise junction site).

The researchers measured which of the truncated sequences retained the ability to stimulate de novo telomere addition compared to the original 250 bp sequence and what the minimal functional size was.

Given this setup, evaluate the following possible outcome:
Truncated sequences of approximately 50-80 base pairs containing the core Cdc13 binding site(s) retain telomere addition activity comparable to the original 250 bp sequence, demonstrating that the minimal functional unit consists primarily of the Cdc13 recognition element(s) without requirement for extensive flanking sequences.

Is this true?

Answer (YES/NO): NO